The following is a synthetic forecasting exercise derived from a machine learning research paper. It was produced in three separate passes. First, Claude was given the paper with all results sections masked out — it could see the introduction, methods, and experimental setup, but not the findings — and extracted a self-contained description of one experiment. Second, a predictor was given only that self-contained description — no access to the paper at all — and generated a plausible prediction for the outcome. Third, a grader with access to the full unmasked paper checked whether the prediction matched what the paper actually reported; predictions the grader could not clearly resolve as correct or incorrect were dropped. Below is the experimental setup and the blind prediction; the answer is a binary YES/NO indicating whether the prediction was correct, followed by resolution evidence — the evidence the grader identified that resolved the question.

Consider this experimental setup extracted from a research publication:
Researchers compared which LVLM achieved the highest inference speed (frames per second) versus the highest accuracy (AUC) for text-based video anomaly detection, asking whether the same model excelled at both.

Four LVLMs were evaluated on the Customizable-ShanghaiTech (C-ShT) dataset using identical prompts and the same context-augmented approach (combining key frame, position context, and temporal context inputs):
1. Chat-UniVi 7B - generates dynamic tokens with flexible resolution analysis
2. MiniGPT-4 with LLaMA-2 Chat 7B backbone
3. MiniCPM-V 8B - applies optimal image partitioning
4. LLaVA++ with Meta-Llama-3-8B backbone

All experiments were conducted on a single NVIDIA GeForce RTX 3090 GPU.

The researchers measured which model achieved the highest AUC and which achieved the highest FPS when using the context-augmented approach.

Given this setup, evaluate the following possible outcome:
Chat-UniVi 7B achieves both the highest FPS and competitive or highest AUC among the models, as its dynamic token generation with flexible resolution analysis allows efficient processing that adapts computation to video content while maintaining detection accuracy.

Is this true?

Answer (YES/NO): NO